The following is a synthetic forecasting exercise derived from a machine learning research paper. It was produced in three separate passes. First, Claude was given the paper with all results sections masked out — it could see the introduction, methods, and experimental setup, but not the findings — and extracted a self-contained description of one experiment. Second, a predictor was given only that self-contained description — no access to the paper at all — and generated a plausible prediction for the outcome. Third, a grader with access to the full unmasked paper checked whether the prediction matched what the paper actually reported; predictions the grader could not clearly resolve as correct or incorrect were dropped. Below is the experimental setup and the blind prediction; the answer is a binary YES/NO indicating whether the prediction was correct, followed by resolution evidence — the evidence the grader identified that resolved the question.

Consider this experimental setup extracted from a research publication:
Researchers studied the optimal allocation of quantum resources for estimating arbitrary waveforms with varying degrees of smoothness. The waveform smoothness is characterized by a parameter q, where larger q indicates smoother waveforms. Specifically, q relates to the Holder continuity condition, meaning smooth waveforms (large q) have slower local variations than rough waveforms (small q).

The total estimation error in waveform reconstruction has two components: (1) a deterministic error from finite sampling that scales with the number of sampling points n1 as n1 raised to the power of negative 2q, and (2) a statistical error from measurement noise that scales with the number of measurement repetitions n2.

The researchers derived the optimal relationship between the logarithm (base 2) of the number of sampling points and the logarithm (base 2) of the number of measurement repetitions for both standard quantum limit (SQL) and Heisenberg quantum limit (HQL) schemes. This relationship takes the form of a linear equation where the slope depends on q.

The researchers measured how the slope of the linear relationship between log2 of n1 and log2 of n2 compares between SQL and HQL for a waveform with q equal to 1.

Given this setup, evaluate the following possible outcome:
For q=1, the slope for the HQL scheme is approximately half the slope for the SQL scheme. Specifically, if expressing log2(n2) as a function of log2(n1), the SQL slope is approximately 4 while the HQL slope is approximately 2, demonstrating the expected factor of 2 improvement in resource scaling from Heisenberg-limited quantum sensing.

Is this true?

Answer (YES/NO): NO